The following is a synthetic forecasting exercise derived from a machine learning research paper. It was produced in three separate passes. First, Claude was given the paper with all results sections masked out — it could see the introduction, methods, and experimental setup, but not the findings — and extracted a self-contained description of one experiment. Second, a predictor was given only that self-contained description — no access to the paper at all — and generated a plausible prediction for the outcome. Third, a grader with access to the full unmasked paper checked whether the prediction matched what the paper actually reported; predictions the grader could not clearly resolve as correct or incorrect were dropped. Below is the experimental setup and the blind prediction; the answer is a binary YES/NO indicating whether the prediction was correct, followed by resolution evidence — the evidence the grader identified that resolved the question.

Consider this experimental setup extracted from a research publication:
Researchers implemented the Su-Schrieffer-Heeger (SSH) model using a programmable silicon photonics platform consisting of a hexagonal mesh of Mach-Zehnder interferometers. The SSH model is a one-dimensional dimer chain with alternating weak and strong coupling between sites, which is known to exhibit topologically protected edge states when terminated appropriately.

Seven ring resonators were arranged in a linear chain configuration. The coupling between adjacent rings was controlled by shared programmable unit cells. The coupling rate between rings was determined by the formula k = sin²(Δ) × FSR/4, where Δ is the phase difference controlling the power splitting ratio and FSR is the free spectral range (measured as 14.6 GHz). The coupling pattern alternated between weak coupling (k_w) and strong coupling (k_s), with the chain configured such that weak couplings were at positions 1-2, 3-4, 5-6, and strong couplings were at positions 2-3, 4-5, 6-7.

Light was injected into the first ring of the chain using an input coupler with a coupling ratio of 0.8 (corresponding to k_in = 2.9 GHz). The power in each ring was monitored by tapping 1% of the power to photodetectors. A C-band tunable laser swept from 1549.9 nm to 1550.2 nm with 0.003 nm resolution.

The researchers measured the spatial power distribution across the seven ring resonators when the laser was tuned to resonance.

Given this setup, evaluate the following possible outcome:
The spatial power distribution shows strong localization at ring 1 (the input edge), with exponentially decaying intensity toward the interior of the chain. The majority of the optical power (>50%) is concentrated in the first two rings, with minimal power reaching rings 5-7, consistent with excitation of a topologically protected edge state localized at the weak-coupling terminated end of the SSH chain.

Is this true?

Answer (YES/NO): NO